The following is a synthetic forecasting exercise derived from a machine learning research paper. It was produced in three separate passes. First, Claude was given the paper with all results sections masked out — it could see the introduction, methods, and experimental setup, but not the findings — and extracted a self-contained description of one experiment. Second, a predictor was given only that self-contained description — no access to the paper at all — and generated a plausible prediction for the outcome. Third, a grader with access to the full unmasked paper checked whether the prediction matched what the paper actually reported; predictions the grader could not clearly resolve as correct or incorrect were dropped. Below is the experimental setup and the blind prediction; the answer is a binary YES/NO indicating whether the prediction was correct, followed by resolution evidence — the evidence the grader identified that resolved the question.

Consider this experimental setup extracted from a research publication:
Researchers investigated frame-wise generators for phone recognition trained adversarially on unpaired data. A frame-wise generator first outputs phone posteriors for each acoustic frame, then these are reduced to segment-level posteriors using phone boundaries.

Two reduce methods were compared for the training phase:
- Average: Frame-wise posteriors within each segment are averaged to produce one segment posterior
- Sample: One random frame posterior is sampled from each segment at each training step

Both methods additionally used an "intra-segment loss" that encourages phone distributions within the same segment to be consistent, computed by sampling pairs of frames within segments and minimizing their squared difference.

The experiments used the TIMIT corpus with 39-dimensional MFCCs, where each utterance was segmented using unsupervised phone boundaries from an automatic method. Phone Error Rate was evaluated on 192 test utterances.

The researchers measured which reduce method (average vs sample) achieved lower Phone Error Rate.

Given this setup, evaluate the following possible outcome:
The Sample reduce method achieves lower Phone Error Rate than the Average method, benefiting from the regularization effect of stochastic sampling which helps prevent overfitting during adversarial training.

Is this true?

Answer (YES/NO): YES